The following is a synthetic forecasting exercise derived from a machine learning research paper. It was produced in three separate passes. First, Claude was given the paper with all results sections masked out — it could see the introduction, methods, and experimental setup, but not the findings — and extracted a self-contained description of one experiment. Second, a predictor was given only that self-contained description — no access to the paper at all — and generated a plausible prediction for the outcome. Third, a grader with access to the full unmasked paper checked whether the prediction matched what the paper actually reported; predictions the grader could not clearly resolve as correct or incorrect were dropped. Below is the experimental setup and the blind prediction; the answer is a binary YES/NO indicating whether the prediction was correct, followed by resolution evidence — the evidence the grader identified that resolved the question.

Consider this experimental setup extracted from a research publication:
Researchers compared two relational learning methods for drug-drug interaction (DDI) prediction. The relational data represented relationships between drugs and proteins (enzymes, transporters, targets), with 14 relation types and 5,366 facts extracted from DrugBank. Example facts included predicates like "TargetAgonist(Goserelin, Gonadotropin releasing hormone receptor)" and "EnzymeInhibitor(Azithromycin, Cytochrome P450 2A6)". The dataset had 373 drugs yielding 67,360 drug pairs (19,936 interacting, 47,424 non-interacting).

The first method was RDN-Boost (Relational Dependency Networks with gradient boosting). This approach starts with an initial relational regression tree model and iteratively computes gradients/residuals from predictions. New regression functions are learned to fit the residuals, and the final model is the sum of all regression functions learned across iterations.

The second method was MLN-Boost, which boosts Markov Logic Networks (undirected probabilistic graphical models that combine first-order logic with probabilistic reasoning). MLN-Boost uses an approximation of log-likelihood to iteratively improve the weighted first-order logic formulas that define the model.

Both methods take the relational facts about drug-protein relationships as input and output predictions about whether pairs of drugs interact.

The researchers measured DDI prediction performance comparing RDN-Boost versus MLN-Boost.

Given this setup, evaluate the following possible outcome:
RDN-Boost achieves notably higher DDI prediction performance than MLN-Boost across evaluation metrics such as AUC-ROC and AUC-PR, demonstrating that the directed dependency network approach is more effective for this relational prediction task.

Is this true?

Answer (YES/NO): NO